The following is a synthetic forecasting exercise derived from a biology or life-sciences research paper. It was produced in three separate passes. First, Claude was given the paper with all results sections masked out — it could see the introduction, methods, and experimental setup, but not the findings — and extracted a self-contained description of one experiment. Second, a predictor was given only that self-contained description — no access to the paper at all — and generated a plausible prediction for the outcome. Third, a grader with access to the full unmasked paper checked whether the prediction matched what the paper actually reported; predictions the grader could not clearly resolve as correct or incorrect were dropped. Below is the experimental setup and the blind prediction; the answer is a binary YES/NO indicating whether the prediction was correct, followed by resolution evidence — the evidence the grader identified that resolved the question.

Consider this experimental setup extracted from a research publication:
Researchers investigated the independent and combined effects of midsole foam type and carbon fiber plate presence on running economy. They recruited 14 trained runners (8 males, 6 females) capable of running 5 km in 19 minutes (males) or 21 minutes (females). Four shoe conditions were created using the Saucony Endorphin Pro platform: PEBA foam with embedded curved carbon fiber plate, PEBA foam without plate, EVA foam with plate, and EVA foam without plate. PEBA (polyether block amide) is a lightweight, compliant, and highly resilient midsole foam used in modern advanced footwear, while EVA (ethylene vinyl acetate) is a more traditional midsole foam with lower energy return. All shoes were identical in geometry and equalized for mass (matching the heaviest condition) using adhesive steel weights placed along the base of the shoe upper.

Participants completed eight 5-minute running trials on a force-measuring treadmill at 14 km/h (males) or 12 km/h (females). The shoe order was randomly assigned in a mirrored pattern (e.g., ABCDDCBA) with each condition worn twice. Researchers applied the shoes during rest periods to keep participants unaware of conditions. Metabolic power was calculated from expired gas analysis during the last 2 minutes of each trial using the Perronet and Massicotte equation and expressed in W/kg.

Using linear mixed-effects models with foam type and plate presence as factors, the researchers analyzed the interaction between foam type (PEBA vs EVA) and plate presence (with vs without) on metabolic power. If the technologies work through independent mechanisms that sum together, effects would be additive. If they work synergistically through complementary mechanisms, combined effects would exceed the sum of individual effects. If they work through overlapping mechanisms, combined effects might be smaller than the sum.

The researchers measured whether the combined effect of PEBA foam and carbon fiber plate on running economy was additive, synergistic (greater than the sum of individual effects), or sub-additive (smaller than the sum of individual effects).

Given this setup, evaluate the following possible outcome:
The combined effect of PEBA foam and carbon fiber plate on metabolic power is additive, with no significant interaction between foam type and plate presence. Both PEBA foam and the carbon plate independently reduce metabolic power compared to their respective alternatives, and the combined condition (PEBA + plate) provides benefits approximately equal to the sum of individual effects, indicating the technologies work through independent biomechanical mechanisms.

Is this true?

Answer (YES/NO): NO